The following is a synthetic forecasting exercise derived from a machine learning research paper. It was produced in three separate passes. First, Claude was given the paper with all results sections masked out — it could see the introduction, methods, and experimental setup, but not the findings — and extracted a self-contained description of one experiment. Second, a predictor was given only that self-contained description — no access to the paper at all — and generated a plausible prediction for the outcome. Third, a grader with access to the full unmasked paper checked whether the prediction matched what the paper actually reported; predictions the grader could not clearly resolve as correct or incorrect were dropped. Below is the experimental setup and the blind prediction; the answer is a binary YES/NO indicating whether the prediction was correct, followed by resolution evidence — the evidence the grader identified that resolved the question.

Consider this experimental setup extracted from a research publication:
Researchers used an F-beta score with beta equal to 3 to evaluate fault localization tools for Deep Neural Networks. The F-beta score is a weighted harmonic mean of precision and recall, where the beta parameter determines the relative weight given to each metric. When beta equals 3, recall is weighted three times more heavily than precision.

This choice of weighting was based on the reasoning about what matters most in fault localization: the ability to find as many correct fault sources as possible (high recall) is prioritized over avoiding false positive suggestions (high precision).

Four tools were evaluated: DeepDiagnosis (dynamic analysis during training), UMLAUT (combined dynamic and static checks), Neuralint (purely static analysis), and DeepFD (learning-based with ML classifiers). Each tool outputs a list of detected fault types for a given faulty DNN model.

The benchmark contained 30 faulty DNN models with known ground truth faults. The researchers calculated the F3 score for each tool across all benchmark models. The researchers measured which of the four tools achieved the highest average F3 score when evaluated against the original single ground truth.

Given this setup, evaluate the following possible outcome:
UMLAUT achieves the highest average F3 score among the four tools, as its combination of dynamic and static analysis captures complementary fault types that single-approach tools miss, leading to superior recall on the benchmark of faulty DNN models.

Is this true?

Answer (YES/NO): NO